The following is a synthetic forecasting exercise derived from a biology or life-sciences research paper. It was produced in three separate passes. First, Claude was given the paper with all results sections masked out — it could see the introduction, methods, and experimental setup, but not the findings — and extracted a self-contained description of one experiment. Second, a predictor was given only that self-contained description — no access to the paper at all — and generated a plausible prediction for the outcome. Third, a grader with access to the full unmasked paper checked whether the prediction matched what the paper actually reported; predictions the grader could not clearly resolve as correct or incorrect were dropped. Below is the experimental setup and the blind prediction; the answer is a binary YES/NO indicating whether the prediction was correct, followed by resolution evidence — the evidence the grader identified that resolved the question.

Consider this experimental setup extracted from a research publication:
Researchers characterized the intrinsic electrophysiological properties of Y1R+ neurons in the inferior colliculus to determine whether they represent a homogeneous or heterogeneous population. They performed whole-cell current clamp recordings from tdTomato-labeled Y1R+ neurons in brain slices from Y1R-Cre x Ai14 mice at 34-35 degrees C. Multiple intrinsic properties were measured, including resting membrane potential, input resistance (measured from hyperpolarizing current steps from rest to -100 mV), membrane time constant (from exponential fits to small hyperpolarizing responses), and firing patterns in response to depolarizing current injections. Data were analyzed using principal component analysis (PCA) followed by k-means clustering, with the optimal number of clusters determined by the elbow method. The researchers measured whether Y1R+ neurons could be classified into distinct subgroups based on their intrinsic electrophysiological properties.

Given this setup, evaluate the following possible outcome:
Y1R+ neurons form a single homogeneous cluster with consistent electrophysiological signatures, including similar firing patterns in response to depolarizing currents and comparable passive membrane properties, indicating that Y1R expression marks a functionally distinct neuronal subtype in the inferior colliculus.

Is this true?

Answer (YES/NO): NO